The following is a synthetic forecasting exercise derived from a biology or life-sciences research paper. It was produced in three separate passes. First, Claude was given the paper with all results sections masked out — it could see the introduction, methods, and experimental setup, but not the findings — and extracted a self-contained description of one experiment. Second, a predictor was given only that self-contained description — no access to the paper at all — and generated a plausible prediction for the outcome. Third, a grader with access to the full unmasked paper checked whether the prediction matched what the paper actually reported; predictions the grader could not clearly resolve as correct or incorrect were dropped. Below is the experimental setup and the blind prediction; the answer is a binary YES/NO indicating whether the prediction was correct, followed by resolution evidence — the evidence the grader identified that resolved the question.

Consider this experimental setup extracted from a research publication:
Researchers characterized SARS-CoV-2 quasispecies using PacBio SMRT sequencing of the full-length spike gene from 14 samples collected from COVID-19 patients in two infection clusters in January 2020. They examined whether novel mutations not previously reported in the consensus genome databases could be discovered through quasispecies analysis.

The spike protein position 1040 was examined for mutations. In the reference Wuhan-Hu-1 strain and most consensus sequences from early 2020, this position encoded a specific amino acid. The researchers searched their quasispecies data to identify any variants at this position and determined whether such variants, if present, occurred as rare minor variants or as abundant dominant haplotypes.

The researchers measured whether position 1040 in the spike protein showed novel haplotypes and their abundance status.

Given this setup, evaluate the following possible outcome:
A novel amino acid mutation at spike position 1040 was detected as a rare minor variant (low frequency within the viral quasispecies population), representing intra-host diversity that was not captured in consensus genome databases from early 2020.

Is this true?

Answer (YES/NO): NO